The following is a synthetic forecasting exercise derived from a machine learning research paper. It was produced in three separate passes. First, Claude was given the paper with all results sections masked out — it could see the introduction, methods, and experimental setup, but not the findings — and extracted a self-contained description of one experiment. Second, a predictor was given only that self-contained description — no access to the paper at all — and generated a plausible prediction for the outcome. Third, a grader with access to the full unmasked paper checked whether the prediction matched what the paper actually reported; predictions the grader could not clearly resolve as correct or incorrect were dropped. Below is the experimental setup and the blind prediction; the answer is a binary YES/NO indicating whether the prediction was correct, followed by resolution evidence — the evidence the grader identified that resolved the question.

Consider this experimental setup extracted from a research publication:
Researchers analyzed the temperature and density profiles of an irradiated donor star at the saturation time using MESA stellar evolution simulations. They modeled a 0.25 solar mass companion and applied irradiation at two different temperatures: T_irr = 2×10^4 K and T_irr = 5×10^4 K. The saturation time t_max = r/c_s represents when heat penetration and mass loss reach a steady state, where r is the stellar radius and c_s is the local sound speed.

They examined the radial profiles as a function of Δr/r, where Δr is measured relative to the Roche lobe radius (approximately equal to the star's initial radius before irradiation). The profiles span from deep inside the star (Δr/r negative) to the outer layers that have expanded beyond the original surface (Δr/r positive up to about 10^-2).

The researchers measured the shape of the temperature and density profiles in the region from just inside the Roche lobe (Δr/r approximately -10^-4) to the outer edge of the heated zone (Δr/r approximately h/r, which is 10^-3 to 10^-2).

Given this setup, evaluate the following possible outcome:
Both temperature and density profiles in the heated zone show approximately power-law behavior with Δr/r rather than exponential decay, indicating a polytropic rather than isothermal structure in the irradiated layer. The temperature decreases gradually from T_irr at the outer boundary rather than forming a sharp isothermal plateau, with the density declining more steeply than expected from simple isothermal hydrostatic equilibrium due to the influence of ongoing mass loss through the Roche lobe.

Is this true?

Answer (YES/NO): NO